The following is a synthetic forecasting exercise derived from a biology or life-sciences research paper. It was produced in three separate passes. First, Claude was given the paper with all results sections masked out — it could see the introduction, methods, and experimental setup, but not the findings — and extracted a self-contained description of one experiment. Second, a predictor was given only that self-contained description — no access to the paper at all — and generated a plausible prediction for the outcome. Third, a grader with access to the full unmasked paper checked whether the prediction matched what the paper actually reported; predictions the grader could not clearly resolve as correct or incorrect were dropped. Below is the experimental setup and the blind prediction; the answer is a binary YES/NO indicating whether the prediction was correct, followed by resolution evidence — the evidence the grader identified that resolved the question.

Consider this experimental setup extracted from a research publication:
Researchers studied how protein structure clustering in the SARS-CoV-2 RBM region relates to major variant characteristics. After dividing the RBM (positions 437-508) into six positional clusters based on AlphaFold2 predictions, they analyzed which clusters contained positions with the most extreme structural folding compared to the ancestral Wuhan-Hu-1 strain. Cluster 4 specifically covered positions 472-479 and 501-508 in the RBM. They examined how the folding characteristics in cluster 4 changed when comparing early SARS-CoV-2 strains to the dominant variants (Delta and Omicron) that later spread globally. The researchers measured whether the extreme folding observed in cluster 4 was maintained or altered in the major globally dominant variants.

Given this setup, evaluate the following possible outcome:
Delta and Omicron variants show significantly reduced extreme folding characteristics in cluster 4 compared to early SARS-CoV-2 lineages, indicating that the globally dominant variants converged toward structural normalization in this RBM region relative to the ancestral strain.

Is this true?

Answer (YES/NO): YES